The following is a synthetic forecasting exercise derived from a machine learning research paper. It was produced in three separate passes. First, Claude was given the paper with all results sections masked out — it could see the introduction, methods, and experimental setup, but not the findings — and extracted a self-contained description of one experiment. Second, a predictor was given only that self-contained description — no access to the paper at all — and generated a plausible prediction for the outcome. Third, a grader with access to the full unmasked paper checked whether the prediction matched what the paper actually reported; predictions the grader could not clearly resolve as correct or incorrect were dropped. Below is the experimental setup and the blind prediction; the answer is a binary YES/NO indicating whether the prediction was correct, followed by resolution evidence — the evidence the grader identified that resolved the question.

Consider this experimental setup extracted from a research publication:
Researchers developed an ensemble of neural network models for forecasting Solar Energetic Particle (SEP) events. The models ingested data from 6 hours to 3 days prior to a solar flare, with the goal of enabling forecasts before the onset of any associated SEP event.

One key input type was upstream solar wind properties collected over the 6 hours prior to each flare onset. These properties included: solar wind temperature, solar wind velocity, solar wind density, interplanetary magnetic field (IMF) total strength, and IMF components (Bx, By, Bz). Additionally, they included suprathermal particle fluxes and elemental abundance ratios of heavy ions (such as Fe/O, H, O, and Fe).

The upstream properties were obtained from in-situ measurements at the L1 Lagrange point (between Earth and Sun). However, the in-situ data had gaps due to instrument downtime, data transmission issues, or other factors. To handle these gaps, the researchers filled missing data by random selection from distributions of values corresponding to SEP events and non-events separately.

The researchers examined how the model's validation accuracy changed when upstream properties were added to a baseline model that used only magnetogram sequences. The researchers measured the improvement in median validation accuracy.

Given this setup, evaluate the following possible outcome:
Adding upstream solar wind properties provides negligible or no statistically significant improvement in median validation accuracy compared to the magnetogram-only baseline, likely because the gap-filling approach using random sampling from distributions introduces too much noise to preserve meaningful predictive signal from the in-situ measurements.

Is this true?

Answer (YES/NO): NO